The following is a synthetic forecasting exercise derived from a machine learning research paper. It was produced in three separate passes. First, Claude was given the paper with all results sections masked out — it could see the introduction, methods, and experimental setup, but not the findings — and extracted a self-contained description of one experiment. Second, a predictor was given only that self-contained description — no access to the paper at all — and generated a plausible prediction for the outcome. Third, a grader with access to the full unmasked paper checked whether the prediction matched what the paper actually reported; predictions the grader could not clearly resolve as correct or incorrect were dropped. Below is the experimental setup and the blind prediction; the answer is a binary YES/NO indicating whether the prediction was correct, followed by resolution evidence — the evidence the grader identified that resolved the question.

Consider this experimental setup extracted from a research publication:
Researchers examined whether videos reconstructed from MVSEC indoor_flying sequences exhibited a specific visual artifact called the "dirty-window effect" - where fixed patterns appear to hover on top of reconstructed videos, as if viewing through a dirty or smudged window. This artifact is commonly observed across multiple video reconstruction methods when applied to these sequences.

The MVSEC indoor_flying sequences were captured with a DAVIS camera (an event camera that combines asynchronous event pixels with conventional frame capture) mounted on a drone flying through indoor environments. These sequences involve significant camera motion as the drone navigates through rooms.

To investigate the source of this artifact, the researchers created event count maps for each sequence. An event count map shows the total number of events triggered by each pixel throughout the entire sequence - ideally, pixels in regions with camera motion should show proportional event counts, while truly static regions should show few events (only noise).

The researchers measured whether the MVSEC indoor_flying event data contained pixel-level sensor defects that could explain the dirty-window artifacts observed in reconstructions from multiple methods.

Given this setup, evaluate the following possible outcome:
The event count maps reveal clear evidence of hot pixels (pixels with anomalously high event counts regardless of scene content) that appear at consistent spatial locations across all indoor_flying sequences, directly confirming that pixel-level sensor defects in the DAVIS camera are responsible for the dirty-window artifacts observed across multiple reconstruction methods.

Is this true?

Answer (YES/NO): NO